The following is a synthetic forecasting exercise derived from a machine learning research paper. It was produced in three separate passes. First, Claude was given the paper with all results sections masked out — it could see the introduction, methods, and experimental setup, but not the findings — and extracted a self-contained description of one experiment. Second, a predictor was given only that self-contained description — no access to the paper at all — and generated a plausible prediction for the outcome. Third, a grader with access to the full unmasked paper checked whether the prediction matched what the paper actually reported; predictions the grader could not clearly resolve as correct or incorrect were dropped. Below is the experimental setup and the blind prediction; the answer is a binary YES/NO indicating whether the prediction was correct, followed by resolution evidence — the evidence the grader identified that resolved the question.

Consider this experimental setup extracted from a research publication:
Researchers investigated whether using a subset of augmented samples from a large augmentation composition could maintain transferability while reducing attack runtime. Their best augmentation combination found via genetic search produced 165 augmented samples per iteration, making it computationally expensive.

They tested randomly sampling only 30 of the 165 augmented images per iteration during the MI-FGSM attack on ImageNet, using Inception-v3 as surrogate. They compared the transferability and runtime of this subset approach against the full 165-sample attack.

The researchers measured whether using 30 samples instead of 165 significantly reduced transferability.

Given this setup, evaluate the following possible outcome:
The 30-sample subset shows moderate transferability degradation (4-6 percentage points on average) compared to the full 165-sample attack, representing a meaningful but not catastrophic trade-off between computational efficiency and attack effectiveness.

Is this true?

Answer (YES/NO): NO